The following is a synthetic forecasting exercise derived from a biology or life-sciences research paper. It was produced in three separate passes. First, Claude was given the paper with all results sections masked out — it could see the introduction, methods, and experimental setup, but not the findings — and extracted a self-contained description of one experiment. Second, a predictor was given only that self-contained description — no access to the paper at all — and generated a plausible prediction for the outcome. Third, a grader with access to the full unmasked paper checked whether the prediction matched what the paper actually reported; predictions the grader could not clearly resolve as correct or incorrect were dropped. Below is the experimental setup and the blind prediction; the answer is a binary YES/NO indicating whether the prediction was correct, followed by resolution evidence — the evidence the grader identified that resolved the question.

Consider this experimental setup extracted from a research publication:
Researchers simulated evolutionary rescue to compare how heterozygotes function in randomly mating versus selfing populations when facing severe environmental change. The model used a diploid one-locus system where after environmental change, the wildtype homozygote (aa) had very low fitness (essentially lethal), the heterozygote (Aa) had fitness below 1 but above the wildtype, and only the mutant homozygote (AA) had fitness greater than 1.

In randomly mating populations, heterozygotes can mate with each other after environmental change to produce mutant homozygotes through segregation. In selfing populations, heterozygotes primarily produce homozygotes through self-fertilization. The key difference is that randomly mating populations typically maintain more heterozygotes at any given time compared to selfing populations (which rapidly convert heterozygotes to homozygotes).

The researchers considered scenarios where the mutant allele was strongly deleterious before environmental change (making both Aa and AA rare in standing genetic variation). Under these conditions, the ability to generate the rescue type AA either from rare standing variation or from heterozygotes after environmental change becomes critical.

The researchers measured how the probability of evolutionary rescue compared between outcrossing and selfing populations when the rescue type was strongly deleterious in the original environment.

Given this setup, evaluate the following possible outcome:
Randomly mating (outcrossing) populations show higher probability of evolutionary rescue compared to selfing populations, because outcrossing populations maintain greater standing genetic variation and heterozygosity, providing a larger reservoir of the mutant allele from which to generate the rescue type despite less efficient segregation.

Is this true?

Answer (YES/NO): YES